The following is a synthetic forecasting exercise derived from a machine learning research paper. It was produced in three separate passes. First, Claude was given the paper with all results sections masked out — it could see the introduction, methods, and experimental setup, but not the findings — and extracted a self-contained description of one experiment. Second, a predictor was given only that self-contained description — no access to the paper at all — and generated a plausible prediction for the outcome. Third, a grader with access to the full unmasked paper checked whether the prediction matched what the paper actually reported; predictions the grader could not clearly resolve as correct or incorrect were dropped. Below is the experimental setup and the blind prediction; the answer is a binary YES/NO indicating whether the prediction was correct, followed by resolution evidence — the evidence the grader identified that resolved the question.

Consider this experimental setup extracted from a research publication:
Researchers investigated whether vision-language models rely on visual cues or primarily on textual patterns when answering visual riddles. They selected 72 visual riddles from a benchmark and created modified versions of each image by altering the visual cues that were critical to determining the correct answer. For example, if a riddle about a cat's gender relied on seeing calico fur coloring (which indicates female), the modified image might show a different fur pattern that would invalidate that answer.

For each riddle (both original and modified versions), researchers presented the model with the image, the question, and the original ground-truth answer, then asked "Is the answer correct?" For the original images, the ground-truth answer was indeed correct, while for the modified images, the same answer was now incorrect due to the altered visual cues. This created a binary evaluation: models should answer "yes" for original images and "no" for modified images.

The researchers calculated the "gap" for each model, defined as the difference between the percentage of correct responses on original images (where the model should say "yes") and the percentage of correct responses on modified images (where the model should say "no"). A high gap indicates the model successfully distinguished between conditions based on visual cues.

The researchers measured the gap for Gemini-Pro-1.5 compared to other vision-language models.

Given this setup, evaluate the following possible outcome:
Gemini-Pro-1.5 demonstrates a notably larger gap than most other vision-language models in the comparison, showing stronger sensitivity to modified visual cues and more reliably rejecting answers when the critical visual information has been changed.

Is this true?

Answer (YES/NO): YES